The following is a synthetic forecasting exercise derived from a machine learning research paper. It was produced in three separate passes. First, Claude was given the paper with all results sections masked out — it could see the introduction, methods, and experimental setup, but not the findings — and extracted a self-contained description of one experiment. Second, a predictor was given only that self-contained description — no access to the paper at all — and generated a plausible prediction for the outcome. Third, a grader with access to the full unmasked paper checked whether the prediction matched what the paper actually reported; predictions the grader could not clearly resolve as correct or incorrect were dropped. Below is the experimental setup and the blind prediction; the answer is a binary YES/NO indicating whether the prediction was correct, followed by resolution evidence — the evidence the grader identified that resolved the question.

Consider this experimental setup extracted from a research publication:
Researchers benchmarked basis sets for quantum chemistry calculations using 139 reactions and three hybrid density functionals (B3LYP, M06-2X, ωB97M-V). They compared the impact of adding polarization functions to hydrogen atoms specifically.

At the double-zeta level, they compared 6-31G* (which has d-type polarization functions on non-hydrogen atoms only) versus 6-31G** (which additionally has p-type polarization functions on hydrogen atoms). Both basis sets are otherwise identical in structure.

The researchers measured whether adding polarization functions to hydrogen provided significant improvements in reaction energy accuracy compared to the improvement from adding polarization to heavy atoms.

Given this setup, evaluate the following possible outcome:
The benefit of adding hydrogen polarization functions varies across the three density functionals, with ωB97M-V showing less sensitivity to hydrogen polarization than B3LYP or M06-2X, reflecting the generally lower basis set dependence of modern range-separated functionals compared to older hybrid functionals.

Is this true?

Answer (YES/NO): NO